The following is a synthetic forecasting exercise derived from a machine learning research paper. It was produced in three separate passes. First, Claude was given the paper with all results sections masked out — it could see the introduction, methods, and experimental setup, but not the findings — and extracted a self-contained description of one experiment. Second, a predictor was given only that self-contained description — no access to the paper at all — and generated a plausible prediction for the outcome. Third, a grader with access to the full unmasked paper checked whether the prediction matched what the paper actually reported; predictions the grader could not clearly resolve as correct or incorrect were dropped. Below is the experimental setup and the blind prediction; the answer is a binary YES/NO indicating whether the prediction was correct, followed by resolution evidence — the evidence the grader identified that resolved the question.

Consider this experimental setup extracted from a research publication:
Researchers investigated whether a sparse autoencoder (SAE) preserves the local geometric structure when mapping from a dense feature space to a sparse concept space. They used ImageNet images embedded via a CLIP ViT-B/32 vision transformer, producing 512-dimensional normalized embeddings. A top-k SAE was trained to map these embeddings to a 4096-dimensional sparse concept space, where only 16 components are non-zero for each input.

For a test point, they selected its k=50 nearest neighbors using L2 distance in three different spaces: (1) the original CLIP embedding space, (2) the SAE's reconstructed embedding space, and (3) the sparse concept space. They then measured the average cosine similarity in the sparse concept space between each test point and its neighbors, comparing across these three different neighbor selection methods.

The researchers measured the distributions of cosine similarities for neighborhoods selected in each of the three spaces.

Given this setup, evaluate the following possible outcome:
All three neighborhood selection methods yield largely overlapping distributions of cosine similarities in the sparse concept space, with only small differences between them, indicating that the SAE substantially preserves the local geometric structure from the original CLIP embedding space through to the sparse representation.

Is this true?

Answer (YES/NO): YES